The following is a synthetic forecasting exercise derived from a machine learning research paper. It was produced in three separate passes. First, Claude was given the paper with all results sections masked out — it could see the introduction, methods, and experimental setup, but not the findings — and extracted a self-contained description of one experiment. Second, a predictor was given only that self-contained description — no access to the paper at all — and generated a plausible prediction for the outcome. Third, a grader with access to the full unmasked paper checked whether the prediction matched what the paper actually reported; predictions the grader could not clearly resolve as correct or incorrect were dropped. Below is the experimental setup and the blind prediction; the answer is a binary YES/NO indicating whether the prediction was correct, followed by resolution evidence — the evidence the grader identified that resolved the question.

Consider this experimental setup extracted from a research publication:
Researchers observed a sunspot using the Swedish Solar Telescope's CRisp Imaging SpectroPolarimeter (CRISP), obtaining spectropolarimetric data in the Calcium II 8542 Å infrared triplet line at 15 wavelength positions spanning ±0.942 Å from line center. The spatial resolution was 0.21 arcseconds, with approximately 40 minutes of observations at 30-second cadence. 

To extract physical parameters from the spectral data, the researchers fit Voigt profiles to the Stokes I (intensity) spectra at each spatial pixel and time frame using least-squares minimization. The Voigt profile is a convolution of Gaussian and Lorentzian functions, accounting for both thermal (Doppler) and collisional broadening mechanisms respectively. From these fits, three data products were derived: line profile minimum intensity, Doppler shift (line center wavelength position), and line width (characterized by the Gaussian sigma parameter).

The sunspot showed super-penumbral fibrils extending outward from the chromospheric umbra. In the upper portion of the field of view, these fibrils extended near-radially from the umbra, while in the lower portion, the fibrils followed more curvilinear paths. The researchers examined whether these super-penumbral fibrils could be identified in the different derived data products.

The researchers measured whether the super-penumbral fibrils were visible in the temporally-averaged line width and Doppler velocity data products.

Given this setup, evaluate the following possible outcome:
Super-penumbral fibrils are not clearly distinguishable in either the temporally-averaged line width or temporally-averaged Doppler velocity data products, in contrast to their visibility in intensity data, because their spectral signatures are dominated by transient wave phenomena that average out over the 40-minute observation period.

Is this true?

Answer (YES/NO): NO